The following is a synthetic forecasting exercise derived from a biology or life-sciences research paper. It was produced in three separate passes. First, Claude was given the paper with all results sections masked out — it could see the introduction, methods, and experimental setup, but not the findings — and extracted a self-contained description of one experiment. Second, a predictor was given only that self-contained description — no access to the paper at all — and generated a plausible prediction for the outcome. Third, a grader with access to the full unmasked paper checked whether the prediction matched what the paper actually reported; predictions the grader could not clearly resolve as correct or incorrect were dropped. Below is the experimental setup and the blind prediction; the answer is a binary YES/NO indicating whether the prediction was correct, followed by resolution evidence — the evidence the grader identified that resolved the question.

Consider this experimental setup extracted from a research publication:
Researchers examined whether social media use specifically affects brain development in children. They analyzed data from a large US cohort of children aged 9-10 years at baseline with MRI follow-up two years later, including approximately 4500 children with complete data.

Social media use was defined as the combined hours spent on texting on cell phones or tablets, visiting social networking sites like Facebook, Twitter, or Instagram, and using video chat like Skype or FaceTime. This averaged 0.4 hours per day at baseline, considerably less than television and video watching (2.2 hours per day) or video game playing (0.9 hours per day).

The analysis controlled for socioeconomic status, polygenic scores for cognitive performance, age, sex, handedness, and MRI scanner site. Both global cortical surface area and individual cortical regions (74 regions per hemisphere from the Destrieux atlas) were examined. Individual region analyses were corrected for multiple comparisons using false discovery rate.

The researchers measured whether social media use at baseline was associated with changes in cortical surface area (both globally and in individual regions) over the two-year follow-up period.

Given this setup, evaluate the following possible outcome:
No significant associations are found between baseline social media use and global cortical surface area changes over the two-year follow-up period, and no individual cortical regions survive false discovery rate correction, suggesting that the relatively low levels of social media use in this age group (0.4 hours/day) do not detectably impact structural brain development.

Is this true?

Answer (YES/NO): YES